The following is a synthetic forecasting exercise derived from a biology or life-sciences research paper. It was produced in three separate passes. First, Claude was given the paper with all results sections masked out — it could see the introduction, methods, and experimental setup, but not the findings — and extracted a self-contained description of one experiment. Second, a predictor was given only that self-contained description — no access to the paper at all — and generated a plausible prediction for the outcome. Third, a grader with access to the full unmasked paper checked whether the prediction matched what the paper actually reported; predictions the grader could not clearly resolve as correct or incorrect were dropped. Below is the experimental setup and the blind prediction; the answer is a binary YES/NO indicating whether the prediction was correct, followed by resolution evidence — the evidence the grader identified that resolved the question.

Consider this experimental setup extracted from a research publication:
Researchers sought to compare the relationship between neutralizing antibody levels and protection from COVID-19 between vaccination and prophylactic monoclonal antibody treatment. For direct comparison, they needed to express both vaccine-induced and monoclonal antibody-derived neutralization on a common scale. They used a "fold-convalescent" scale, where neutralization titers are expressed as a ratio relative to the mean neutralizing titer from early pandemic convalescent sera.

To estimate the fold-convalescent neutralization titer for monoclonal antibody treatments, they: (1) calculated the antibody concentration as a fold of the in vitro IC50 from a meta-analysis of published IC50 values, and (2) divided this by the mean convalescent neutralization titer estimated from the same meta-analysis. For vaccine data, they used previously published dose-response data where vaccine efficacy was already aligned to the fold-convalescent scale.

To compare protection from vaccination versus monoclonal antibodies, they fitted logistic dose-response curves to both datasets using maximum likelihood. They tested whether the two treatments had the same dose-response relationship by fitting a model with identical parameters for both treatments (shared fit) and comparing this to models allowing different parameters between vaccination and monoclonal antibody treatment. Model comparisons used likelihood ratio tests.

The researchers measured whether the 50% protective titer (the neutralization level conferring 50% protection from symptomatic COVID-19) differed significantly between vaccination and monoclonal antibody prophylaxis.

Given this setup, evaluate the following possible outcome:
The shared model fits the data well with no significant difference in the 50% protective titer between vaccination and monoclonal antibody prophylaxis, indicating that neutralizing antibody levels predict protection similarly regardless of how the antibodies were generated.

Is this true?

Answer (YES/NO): YES